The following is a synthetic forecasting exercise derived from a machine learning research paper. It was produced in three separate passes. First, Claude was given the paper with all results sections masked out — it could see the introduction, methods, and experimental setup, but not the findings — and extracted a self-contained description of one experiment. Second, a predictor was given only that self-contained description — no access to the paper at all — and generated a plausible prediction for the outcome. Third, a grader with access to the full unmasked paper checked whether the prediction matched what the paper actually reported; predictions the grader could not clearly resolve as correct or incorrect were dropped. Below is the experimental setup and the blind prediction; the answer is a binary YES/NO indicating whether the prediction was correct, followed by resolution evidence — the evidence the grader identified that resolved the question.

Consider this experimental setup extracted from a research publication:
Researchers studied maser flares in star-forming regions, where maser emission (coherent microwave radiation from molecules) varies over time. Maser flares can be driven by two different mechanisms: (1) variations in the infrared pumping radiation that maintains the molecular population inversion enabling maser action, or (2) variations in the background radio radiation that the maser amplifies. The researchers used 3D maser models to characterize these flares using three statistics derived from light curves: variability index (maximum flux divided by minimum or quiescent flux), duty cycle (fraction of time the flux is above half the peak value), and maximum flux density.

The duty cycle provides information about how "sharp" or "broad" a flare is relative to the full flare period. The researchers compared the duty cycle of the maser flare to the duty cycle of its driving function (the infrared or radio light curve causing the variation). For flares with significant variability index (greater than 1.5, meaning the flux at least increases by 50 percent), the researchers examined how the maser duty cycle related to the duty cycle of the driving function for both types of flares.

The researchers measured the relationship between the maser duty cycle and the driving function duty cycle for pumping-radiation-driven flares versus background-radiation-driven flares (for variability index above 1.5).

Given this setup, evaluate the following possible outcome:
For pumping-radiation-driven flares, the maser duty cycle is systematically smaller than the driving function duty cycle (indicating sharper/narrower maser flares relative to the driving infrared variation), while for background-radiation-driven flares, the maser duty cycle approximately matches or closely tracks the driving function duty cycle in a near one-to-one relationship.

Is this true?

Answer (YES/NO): NO